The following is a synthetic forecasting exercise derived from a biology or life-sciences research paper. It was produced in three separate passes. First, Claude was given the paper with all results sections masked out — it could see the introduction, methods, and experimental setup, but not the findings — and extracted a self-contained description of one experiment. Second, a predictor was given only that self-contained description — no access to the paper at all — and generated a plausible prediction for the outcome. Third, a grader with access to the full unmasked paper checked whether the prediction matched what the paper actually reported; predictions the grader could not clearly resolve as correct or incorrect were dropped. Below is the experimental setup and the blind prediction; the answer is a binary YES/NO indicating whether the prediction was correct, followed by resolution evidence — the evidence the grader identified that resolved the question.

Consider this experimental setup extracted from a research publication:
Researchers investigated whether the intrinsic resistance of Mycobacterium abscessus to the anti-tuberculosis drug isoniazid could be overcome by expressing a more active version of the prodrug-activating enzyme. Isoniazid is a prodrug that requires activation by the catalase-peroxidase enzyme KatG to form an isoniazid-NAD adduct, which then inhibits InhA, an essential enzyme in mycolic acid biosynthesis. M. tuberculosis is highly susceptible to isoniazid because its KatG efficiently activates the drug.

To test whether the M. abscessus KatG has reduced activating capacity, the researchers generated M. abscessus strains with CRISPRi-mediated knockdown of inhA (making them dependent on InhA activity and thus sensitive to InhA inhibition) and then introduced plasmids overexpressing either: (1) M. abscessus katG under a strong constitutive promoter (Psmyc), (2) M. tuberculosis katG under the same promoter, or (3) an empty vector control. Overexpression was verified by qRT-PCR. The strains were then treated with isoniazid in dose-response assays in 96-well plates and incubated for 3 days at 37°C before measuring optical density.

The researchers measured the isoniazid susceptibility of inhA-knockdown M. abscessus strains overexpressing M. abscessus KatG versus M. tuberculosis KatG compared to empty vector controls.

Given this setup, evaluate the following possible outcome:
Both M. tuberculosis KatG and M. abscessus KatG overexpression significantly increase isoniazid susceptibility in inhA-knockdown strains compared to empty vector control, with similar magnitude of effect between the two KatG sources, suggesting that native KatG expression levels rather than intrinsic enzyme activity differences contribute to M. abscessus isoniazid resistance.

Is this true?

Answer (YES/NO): NO